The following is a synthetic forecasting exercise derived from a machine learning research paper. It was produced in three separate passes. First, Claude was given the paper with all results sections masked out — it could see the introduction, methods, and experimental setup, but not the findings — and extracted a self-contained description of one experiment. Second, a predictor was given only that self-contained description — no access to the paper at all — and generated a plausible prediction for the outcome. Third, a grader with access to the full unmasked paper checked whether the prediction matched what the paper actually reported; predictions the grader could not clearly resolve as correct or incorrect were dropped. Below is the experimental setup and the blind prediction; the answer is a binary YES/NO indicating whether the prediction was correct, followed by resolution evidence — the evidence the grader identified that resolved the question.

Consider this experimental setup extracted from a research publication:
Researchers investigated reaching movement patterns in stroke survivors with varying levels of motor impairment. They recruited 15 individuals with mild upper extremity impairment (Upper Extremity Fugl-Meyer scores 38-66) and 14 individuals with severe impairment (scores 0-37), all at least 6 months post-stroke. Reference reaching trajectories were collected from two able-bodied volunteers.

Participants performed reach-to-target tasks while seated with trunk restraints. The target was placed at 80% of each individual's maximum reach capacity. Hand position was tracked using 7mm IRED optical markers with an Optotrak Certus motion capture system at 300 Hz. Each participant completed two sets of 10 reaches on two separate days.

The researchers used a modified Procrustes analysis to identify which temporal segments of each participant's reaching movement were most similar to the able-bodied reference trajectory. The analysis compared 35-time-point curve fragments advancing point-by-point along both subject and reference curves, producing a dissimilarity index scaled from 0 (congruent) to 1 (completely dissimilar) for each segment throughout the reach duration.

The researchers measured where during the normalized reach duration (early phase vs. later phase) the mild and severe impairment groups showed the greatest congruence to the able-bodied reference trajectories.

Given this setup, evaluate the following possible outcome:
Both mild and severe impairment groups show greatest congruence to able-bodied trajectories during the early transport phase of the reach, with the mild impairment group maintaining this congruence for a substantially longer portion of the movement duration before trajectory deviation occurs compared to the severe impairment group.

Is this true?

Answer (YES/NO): NO